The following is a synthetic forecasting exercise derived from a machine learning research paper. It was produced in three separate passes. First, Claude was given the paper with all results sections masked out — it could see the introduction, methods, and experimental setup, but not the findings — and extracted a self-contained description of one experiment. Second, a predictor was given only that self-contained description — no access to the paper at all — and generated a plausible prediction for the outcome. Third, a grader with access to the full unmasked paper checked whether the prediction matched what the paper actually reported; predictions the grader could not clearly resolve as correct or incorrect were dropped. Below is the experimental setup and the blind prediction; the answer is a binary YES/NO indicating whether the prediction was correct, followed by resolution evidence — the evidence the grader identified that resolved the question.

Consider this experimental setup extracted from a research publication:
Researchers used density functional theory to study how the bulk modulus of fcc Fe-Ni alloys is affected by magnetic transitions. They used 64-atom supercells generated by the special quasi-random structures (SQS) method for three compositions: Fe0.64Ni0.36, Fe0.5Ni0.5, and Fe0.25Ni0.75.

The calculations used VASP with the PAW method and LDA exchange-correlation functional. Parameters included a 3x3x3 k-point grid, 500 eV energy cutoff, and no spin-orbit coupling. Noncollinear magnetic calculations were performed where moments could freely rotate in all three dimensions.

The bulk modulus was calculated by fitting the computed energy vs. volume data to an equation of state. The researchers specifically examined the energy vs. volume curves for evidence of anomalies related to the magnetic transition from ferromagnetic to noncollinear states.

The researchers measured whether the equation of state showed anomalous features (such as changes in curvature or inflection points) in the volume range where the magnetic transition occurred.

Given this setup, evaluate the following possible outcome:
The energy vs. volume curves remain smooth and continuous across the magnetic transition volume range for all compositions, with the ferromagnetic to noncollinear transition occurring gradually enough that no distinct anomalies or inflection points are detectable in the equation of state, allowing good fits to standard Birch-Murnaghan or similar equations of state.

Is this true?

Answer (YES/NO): NO